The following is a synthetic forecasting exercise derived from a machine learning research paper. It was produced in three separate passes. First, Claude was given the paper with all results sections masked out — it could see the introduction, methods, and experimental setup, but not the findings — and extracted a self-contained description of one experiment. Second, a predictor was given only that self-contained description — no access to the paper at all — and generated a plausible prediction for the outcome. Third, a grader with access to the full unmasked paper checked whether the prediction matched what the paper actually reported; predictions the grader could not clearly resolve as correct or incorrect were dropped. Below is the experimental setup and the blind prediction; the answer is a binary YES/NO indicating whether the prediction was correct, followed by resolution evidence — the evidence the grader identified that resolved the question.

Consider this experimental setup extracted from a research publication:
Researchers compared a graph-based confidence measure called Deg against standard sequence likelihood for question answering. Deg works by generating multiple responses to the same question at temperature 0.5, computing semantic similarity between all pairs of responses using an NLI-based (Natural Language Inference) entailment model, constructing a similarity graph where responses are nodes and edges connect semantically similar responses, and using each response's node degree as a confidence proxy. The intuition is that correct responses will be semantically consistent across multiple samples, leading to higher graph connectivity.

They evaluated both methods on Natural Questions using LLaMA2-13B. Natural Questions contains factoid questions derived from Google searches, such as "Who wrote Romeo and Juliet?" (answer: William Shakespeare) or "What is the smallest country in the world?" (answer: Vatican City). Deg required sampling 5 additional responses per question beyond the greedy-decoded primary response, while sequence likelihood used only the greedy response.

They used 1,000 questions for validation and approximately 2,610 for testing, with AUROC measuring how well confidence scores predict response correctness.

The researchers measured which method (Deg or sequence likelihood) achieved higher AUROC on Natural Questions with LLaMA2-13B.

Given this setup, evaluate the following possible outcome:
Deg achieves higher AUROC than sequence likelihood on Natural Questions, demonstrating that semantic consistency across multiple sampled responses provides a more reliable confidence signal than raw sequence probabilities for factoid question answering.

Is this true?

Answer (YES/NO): YES